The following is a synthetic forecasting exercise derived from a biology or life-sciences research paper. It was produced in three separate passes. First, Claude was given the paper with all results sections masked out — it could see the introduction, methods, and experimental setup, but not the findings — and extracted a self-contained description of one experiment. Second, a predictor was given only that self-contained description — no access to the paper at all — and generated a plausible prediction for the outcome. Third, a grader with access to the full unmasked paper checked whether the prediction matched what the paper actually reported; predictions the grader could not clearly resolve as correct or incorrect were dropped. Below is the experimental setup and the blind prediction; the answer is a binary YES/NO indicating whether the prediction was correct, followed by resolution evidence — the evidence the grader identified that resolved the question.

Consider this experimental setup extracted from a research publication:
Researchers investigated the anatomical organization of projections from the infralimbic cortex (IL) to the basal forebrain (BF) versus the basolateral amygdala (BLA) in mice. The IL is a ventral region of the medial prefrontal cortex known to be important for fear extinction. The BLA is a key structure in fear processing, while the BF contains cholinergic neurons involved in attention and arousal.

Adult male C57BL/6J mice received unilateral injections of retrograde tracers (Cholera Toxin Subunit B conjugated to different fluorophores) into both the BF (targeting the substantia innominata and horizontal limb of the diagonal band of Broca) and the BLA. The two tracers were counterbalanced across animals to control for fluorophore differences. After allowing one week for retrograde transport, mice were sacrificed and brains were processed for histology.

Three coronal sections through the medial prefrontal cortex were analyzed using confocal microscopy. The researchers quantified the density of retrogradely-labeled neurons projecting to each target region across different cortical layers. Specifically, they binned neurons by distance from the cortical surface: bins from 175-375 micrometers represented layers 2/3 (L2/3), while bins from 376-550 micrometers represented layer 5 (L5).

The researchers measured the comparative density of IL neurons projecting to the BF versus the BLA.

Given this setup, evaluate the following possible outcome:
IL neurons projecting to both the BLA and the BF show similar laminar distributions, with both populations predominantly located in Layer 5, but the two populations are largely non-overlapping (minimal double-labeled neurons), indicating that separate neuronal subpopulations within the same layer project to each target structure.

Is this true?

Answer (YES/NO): NO